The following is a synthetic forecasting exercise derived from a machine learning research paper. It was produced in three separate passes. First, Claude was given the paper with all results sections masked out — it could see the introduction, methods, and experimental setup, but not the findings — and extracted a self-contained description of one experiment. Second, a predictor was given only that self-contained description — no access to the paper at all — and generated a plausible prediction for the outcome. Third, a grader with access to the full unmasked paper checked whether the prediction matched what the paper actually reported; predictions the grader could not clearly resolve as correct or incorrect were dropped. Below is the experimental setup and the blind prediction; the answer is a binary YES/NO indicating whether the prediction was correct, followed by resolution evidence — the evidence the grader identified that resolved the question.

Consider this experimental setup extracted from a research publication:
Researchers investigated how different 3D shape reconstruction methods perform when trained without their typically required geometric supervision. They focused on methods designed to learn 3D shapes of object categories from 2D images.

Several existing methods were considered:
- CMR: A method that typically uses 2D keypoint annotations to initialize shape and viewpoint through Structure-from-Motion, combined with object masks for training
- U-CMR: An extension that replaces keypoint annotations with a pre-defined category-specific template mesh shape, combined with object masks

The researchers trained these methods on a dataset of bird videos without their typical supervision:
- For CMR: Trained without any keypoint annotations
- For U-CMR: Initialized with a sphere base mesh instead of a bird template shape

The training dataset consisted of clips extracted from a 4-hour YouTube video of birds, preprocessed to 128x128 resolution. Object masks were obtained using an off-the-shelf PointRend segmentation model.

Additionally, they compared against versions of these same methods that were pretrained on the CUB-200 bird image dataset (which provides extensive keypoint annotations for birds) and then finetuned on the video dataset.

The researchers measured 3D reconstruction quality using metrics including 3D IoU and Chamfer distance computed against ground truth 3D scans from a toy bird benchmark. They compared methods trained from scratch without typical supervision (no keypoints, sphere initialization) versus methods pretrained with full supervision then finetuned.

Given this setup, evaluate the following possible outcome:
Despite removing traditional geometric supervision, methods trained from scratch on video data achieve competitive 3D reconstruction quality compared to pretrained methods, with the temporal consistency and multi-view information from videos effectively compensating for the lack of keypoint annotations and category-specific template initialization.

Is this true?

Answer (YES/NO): NO